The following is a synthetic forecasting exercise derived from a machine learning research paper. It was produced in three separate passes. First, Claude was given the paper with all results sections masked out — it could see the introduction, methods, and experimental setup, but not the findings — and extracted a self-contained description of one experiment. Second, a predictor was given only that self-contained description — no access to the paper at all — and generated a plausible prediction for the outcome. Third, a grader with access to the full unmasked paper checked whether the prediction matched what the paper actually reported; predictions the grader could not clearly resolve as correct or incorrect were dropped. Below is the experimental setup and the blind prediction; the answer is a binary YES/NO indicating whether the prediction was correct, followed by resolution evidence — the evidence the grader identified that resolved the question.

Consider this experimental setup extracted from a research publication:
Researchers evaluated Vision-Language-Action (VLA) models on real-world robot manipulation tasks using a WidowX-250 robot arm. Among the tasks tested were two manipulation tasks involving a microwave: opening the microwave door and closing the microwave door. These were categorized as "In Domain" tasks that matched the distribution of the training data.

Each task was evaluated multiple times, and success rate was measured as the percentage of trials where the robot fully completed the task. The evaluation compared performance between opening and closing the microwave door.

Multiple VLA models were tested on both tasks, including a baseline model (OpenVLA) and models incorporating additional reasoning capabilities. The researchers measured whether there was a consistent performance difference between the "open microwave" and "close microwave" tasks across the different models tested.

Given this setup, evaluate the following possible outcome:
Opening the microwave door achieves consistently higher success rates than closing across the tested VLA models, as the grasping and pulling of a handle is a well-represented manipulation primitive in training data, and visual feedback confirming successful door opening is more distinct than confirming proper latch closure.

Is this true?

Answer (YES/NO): NO